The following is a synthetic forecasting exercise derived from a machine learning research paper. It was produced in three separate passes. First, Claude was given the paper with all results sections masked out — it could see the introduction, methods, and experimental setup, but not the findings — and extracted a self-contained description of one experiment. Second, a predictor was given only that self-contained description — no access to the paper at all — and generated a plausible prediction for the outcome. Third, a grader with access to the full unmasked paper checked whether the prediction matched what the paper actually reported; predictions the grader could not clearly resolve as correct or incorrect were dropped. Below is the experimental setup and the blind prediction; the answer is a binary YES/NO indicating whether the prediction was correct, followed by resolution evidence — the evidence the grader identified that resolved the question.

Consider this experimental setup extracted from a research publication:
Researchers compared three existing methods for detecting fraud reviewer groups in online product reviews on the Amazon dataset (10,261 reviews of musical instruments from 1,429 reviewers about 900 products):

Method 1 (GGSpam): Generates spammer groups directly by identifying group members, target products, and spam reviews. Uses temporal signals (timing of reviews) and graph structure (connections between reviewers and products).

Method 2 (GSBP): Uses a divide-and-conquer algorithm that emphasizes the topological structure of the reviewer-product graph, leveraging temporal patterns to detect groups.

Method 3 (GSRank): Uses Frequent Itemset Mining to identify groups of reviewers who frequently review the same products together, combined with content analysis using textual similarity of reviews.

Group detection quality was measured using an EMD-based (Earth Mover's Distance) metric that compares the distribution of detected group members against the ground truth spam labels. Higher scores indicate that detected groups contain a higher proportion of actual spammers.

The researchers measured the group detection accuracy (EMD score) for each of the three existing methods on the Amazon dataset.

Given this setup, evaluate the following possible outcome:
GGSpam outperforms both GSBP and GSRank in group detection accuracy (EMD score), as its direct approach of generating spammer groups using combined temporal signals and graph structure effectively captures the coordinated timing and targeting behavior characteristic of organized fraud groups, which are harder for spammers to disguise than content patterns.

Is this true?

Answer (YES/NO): NO